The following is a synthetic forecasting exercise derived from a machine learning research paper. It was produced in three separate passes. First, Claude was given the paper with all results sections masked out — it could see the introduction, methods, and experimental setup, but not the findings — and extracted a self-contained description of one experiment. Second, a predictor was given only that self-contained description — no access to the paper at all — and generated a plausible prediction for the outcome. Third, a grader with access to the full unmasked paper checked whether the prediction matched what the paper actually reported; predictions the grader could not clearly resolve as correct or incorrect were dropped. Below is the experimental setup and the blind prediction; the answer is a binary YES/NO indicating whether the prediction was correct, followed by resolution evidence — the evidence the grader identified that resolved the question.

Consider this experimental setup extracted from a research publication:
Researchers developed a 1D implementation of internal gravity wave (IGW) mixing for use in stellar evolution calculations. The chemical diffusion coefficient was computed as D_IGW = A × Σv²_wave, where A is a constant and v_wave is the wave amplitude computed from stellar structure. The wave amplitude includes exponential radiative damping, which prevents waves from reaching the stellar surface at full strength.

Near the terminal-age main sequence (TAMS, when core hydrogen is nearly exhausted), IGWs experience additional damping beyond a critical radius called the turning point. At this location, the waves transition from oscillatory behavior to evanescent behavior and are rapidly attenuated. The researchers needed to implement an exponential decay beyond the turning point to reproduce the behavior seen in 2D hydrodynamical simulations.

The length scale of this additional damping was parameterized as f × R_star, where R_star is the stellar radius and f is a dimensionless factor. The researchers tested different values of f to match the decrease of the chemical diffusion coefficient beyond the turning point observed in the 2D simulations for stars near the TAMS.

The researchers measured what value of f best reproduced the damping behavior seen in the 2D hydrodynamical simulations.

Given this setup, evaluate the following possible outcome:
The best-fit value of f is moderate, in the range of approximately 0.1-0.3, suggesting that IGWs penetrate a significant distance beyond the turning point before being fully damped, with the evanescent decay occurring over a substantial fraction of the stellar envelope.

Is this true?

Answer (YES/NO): NO